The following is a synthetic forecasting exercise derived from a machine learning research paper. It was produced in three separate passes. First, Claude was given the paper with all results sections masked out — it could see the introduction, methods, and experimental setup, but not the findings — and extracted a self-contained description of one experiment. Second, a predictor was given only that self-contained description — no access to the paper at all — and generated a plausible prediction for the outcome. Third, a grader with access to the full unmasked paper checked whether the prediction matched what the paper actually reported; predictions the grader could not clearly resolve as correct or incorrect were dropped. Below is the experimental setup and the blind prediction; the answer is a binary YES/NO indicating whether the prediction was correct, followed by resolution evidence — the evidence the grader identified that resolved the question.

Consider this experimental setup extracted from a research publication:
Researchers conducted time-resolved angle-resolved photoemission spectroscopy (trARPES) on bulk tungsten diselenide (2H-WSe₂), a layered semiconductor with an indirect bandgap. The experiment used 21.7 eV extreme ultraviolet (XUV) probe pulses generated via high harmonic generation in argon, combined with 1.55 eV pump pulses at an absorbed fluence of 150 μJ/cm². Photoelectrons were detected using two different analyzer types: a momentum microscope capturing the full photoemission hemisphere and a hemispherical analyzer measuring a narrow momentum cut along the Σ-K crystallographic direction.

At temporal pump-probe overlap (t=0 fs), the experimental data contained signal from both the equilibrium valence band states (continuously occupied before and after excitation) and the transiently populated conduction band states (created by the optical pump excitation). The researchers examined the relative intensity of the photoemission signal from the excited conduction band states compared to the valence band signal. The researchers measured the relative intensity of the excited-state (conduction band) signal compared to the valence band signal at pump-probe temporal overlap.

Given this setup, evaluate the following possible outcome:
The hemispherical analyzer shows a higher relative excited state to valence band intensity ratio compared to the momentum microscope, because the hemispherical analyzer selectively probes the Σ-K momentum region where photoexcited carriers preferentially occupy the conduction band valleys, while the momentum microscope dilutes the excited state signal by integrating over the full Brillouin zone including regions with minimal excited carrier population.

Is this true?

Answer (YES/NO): YES